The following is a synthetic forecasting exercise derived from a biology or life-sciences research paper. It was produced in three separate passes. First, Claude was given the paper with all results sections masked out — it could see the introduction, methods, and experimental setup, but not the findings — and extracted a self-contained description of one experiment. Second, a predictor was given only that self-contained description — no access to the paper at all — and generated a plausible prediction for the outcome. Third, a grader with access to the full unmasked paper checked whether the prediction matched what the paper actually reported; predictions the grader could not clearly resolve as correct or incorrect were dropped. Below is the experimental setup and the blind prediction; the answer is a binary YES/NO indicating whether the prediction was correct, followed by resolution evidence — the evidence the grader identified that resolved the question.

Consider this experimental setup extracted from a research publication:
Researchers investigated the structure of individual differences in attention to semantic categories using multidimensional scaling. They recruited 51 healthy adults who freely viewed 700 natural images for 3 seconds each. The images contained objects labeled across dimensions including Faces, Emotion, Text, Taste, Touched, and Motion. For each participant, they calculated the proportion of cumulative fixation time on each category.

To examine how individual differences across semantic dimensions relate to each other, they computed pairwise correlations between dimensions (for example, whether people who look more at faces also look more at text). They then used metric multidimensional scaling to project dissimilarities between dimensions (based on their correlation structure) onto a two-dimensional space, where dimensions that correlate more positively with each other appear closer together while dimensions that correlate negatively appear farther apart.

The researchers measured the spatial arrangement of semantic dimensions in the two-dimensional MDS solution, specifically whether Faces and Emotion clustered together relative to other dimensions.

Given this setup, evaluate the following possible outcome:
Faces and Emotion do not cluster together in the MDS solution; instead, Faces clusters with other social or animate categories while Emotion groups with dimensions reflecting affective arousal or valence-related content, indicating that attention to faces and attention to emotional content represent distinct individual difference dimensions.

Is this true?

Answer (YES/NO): NO